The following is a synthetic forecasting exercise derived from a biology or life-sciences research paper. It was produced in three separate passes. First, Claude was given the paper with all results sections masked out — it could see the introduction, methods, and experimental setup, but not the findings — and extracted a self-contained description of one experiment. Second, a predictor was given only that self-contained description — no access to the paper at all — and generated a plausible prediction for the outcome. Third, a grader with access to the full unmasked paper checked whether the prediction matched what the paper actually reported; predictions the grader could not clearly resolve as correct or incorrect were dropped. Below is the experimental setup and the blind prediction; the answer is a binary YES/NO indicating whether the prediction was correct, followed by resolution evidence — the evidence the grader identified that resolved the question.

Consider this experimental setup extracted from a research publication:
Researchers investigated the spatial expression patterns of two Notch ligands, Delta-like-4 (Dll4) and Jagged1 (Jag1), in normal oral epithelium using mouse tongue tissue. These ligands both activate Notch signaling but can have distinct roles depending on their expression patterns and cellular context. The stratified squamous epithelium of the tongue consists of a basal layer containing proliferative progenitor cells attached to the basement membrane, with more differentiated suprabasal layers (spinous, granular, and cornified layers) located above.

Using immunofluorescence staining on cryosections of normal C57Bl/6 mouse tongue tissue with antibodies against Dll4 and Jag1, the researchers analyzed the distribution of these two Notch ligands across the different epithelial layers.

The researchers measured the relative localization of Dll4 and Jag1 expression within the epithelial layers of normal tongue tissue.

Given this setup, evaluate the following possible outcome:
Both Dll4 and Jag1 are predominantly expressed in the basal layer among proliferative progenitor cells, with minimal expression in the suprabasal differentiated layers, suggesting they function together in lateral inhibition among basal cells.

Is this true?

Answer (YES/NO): NO